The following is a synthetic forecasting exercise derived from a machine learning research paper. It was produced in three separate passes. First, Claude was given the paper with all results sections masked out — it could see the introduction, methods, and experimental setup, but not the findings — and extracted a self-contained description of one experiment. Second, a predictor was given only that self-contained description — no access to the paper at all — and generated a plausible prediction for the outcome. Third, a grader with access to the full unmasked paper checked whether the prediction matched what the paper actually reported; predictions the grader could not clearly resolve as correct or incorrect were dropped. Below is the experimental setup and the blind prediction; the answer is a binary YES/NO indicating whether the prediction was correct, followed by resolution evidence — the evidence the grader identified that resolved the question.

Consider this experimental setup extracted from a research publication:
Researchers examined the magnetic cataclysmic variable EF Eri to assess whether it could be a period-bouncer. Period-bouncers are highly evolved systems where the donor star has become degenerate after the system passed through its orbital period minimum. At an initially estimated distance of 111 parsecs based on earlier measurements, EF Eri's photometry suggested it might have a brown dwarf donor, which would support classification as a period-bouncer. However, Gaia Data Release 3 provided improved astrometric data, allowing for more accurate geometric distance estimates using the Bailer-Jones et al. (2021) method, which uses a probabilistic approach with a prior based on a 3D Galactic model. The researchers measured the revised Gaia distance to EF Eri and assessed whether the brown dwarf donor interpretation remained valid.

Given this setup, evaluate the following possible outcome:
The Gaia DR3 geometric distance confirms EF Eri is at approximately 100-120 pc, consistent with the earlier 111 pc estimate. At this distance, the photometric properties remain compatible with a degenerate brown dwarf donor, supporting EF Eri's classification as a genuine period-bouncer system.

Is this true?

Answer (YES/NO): NO